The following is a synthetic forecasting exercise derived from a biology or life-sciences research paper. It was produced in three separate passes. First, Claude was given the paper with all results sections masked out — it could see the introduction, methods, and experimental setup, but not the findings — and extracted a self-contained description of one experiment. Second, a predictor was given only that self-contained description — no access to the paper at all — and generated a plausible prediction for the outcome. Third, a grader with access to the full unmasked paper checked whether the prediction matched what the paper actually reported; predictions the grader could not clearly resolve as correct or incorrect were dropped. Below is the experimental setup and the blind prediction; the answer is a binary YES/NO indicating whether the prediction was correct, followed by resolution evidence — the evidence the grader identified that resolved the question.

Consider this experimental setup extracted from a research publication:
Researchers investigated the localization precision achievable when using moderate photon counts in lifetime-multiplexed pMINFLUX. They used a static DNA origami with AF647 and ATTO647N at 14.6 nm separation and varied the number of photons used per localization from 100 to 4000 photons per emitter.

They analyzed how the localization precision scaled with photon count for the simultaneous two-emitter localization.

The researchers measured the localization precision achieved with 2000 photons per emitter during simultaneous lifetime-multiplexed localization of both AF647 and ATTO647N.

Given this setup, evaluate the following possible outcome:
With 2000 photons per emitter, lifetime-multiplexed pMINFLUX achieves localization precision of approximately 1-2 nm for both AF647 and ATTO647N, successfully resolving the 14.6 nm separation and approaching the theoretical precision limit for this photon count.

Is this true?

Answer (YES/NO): NO